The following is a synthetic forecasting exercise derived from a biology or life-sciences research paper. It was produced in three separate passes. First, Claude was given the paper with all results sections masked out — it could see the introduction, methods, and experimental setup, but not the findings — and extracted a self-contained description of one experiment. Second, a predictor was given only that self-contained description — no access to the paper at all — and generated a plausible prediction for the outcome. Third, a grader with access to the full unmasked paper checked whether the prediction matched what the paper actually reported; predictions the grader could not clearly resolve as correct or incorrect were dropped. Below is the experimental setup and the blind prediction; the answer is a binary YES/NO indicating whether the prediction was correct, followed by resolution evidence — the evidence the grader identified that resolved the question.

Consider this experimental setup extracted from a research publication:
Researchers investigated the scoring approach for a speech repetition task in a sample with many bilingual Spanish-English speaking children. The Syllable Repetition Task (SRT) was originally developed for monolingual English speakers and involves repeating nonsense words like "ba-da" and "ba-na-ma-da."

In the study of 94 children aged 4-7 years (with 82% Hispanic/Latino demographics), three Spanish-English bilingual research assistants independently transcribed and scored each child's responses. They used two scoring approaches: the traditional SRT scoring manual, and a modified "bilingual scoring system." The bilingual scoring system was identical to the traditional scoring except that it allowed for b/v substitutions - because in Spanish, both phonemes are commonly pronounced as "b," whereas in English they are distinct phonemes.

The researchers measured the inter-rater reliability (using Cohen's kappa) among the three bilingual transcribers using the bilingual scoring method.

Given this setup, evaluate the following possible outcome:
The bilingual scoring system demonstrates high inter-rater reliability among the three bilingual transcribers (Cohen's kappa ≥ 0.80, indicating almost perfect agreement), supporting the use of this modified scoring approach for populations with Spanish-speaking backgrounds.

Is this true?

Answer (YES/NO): NO